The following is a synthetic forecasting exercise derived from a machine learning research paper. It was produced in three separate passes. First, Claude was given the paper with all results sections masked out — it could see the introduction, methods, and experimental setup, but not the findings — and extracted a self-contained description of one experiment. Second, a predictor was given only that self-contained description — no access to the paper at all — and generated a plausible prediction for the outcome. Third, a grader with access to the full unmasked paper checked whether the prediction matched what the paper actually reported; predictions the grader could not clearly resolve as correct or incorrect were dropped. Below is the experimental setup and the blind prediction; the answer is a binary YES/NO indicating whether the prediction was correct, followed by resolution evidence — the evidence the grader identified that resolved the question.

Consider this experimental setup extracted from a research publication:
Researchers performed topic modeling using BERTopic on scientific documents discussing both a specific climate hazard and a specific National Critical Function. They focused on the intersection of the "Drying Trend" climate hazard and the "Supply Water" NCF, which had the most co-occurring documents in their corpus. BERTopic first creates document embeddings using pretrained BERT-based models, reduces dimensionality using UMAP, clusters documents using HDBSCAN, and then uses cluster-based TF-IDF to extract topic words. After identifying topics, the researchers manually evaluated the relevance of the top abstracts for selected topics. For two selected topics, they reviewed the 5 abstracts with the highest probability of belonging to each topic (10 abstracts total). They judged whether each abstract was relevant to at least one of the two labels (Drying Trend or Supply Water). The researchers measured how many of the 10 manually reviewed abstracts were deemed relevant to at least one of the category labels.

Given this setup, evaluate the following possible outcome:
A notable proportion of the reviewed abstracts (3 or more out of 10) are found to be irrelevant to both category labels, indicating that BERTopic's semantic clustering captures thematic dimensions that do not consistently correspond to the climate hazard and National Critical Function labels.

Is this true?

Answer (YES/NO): NO